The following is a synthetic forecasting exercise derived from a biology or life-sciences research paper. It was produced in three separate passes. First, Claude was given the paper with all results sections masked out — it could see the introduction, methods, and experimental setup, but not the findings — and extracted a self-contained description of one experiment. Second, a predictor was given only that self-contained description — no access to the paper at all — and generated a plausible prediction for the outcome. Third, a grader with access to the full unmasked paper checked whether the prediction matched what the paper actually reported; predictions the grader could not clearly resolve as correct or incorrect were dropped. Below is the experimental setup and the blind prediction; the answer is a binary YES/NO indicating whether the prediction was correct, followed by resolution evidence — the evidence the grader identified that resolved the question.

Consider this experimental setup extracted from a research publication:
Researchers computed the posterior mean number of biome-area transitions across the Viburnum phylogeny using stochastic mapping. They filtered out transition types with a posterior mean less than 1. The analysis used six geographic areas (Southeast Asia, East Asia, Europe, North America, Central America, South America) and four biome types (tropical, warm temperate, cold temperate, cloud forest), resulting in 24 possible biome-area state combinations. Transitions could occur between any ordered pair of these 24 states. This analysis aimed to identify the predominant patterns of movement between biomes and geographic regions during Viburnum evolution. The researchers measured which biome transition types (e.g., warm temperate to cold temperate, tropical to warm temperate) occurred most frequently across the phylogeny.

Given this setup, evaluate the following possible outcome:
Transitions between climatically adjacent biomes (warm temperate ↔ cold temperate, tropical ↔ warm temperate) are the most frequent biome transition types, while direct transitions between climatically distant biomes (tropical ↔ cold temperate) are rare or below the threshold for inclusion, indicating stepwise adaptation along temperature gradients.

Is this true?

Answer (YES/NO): YES